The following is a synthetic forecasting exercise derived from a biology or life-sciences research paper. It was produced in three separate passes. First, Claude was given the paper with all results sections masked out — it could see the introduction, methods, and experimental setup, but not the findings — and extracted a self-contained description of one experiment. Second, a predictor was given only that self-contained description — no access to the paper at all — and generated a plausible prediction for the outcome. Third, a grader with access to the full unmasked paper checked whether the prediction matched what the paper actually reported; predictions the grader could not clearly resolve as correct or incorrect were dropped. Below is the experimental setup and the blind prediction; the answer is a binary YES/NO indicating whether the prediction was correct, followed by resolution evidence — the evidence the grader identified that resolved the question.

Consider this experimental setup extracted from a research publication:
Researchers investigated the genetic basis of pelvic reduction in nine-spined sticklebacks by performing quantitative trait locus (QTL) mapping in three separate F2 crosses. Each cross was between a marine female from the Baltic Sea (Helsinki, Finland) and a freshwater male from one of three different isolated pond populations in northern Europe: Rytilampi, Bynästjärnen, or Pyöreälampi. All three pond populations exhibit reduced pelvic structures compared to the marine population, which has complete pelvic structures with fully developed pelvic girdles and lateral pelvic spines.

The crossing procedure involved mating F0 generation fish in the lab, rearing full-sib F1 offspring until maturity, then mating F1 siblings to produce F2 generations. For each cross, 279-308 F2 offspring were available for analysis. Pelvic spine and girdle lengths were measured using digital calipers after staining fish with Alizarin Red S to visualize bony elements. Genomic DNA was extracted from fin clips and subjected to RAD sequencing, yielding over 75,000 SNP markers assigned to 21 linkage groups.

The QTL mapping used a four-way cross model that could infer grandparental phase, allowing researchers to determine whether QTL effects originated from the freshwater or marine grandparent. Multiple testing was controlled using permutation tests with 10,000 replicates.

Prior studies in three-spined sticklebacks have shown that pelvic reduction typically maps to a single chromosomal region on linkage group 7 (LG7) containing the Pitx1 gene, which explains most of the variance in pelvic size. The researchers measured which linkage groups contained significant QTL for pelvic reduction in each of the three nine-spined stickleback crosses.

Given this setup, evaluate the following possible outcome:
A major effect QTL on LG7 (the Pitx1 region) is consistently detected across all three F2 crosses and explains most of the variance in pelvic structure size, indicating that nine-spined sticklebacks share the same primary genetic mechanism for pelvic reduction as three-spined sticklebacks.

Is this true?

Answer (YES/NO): NO